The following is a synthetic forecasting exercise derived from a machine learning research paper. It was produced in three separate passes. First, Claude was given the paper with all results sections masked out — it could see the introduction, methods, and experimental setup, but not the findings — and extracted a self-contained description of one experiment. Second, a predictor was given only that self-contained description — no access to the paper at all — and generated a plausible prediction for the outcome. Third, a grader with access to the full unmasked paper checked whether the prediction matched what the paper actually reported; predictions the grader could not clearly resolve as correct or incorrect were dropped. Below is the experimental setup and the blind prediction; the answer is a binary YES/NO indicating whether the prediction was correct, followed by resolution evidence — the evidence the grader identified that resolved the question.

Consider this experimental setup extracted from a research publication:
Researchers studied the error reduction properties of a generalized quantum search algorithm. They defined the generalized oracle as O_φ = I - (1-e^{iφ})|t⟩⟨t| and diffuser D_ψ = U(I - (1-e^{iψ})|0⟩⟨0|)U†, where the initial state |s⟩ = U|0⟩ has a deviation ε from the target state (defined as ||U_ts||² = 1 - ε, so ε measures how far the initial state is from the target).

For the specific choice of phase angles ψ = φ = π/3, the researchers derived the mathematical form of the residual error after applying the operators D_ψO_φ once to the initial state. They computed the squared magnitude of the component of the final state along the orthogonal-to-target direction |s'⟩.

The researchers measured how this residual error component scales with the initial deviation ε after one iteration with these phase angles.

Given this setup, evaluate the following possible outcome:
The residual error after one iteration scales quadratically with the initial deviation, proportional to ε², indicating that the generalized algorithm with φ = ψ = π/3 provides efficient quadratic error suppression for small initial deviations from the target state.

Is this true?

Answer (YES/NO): NO